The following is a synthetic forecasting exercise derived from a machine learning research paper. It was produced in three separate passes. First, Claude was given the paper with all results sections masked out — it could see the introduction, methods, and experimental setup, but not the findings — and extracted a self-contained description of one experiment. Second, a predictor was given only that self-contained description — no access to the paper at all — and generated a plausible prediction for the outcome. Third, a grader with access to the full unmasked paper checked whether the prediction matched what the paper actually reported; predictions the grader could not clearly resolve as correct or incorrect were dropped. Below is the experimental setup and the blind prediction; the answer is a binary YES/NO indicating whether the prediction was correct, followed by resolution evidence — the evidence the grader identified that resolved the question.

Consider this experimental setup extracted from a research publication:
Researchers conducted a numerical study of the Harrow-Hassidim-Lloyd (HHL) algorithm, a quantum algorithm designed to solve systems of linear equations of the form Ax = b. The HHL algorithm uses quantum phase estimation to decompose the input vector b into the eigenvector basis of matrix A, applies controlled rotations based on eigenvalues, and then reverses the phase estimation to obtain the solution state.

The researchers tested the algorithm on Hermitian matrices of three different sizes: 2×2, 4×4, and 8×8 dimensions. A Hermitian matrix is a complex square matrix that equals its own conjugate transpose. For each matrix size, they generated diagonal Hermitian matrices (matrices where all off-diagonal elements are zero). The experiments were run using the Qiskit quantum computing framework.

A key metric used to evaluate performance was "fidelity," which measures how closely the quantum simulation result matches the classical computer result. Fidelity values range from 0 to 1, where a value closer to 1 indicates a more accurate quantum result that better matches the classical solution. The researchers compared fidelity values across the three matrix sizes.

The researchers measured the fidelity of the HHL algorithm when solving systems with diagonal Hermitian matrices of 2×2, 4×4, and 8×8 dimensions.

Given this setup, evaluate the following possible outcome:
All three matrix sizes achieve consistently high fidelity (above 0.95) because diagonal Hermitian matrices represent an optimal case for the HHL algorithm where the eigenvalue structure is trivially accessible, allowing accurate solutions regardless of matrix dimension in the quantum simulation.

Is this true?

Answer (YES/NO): YES